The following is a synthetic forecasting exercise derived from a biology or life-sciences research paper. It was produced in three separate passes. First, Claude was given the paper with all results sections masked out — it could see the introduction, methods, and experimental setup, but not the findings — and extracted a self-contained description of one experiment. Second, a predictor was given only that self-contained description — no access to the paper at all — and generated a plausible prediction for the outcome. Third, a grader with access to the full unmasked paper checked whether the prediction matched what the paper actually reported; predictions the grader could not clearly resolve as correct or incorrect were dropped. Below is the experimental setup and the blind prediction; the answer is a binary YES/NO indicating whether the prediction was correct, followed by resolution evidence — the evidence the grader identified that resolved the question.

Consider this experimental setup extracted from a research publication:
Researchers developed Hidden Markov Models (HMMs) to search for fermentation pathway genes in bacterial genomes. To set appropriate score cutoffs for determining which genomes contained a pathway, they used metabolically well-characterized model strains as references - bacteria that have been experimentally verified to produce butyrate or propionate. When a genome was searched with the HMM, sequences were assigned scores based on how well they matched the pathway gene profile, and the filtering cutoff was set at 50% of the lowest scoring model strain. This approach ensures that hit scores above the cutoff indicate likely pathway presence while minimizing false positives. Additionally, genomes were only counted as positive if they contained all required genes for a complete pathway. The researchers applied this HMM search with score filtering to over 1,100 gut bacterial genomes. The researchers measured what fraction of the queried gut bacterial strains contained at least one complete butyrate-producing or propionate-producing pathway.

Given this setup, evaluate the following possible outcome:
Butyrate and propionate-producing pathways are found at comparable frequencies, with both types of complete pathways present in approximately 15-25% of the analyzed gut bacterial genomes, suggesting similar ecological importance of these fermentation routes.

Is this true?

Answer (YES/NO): YES